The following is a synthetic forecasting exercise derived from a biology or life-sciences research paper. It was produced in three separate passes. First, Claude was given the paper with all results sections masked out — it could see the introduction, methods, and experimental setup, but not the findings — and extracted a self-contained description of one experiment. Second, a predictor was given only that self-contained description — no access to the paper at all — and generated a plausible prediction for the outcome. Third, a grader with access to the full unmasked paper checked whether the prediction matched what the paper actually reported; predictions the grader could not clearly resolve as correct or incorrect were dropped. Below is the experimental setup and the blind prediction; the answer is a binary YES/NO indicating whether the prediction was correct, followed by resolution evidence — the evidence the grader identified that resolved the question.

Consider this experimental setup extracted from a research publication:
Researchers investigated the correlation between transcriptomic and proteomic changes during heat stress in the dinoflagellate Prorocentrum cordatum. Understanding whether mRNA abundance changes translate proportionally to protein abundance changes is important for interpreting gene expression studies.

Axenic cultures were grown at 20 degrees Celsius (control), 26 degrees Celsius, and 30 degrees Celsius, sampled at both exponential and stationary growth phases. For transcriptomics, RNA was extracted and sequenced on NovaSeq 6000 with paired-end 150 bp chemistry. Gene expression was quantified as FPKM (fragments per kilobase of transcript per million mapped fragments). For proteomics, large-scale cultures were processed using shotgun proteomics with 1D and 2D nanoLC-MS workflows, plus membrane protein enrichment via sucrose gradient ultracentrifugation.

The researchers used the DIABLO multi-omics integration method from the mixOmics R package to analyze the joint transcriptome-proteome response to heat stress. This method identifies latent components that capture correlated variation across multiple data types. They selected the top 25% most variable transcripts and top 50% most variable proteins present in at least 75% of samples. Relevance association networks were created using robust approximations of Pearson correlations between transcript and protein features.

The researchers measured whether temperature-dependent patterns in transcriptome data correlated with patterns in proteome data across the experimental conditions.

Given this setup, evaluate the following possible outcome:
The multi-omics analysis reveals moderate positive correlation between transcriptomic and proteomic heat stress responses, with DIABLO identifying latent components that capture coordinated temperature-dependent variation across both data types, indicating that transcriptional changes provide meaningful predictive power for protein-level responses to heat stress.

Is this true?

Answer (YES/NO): NO